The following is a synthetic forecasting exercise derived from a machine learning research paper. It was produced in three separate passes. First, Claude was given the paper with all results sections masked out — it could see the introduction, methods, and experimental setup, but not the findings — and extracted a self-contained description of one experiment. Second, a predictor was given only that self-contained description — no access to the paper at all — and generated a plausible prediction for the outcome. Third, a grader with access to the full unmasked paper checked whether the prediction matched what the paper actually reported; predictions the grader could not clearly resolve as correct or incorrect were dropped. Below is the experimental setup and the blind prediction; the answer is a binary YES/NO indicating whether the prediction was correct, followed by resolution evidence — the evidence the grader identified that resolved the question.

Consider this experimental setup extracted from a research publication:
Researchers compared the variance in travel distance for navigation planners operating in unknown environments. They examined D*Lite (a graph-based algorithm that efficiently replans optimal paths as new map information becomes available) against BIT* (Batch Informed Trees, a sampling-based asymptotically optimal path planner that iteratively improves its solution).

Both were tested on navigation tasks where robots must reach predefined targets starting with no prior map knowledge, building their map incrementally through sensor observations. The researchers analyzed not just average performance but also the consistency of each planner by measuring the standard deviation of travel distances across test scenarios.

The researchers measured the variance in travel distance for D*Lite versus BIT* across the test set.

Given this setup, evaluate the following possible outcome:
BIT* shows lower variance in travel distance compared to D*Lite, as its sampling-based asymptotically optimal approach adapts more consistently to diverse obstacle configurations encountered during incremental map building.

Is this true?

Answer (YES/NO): NO